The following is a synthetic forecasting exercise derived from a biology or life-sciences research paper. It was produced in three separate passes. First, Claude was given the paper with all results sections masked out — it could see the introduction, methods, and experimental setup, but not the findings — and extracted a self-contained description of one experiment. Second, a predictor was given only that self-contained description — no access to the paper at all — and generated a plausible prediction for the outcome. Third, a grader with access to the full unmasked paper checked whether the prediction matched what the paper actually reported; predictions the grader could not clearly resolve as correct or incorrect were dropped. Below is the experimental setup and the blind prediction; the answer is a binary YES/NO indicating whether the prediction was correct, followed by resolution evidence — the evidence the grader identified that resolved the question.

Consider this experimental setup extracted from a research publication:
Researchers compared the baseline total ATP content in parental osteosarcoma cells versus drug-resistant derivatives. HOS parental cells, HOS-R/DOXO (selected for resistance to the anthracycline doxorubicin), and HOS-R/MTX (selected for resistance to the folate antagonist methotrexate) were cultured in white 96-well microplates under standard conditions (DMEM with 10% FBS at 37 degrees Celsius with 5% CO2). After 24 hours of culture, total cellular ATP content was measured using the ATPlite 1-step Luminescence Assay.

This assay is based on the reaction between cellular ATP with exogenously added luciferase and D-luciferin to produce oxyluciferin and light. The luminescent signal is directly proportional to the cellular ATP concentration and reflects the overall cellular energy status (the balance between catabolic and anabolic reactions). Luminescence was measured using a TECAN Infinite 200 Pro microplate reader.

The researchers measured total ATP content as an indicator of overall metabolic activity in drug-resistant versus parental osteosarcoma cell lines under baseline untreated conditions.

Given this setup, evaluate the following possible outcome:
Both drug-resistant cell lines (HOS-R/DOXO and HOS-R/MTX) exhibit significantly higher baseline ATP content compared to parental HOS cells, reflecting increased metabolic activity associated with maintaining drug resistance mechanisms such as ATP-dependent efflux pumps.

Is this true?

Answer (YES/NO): NO